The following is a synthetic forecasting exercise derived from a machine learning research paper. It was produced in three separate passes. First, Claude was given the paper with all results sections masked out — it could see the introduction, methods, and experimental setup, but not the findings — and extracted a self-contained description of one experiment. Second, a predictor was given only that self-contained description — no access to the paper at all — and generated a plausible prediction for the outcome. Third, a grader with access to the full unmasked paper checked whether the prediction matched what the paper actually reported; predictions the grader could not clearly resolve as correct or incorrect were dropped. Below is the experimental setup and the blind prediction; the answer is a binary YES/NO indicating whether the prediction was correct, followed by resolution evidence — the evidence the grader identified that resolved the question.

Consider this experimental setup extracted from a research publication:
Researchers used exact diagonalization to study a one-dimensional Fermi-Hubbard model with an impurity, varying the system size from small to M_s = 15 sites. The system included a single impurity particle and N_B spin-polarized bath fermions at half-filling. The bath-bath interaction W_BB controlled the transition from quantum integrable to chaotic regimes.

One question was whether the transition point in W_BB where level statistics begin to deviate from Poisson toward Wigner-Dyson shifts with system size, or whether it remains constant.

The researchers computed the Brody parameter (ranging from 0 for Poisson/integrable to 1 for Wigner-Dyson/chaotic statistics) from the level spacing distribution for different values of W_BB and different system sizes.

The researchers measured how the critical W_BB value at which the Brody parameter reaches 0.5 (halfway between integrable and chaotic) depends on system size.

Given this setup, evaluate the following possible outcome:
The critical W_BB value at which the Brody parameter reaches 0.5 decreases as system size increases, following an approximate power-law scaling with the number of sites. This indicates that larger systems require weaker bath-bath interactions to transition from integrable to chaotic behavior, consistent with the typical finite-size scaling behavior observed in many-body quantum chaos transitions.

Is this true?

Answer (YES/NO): NO